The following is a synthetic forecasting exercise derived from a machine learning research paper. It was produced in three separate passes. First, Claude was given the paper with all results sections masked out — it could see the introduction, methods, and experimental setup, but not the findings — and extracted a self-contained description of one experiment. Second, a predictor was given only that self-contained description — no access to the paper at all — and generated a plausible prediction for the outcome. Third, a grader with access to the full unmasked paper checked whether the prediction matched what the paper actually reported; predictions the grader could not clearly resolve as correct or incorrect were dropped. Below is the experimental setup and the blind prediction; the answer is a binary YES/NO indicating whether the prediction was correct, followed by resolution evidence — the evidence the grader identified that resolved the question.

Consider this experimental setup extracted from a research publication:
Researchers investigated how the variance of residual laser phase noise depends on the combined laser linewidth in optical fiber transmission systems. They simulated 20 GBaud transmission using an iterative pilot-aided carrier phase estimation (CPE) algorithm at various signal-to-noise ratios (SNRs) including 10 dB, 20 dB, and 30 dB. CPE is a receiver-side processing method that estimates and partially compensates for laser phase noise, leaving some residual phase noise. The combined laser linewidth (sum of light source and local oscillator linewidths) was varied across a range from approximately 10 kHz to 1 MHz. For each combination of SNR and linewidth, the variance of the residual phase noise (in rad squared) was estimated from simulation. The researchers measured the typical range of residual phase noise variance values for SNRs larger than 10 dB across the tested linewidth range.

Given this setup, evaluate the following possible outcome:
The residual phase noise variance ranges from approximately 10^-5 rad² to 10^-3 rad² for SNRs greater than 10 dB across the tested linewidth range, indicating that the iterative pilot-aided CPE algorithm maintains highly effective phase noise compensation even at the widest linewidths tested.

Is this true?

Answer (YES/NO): NO